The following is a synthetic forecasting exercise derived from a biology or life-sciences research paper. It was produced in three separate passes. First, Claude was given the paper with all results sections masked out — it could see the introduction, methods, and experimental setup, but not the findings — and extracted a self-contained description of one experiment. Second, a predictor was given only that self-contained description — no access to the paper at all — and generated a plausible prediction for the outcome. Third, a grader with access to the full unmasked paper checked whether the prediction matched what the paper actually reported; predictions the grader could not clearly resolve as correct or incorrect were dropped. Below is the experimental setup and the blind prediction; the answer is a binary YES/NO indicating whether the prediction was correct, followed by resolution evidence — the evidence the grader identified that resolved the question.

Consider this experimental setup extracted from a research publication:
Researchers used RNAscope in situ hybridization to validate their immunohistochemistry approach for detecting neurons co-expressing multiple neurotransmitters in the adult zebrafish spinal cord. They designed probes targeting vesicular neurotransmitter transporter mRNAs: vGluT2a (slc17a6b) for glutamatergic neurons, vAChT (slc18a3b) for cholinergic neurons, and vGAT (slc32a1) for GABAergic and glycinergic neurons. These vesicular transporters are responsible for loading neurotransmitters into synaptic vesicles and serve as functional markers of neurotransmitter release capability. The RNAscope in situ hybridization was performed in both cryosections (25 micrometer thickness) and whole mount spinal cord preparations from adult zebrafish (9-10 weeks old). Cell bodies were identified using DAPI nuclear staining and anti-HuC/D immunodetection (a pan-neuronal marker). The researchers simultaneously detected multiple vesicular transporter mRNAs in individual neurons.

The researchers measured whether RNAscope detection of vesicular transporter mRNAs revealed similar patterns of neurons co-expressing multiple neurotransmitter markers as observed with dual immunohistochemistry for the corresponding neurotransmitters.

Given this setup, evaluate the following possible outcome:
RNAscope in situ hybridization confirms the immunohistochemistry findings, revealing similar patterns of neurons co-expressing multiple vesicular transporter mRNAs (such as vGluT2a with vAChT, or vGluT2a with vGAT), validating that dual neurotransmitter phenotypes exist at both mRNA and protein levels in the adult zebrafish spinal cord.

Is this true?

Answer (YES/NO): YES